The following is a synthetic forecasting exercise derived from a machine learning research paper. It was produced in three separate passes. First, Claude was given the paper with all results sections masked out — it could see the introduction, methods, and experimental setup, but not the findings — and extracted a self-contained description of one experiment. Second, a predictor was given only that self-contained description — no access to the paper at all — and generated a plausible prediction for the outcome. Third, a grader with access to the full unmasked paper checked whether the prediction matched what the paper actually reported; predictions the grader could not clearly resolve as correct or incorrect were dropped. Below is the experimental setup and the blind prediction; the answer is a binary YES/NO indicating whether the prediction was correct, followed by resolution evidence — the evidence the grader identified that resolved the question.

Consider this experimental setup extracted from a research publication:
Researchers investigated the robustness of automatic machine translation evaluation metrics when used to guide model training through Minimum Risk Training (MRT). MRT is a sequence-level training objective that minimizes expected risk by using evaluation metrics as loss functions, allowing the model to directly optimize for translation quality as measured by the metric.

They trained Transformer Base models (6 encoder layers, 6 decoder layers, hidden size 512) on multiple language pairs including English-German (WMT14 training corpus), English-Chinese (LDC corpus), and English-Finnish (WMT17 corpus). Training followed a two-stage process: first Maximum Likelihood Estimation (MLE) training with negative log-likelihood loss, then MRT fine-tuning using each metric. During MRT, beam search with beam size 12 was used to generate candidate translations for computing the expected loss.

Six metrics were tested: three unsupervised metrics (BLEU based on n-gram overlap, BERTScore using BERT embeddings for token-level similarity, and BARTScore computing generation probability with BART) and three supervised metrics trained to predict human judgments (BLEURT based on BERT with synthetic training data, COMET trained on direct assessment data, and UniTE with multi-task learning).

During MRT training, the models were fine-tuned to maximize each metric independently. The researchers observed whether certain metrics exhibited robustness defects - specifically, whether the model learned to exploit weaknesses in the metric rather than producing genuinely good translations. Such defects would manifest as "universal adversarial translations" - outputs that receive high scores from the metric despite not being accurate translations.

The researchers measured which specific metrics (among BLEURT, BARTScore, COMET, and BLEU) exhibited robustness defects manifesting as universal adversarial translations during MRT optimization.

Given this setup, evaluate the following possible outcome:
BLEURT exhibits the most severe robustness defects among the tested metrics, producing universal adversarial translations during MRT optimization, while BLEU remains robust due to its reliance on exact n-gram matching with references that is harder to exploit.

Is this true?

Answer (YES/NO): NO